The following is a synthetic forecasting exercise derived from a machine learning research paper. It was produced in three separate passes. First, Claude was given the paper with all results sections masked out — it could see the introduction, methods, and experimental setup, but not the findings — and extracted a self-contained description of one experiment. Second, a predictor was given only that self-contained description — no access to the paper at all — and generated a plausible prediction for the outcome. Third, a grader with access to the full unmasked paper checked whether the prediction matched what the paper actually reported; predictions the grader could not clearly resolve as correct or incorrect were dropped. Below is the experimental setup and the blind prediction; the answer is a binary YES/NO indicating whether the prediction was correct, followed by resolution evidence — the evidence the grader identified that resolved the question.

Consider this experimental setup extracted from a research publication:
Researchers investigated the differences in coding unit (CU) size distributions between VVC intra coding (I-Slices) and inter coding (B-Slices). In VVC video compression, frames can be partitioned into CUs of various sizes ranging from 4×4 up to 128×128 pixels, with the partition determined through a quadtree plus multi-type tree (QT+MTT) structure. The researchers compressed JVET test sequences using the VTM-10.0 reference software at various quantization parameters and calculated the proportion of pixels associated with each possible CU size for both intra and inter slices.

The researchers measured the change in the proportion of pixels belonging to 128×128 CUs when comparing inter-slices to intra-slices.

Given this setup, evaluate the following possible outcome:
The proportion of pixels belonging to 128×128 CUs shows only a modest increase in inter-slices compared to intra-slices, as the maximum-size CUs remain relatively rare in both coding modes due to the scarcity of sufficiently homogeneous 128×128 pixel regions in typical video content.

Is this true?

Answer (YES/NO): NO